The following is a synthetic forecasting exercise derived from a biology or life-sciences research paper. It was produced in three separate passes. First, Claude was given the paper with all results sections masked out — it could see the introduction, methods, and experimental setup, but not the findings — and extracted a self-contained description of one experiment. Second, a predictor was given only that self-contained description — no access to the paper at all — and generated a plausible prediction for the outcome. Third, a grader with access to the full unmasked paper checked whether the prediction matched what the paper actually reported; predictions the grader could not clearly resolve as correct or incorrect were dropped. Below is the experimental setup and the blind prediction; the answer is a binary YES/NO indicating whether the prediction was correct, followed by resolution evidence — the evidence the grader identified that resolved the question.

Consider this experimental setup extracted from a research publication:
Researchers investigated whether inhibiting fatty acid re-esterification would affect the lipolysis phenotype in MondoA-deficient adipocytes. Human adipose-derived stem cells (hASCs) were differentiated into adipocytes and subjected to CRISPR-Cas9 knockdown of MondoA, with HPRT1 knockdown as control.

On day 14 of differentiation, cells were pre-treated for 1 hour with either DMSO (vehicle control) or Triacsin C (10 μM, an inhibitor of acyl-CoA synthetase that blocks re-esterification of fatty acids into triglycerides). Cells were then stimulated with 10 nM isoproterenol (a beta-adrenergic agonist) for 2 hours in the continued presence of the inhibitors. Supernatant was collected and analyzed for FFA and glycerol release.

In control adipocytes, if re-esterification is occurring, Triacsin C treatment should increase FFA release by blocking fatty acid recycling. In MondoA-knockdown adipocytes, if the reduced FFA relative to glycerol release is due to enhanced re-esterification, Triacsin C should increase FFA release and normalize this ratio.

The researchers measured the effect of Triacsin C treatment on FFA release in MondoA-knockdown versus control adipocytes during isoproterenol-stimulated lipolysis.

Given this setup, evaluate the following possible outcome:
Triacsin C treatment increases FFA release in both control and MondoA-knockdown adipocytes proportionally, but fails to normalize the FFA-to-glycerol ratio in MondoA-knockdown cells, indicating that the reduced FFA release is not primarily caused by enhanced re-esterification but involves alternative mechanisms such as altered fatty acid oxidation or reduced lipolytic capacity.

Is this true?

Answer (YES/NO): NO